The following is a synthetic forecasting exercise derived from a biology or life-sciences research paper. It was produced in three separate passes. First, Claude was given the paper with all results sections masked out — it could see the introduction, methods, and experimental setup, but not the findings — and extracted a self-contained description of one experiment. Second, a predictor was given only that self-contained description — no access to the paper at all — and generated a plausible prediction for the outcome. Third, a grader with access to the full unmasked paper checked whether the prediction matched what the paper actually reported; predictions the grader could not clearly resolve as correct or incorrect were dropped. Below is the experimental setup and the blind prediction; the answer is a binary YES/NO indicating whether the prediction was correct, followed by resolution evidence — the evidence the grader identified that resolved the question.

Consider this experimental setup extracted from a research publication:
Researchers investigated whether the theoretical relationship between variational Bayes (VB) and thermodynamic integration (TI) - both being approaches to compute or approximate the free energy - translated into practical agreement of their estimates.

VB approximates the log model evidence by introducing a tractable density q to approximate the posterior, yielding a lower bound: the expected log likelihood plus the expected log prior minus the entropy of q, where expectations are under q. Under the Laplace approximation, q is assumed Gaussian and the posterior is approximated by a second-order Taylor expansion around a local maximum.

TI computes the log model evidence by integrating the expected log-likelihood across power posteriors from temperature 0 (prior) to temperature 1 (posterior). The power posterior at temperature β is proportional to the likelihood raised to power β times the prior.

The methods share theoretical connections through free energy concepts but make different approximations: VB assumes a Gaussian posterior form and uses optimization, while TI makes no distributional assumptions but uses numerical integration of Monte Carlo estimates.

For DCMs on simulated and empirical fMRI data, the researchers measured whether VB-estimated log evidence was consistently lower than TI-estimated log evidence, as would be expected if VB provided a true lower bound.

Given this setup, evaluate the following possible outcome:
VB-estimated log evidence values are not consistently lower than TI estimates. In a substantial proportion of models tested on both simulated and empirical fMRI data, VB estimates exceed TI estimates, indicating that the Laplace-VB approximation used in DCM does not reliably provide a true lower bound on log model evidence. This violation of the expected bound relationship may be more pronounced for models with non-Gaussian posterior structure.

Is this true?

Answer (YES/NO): NO